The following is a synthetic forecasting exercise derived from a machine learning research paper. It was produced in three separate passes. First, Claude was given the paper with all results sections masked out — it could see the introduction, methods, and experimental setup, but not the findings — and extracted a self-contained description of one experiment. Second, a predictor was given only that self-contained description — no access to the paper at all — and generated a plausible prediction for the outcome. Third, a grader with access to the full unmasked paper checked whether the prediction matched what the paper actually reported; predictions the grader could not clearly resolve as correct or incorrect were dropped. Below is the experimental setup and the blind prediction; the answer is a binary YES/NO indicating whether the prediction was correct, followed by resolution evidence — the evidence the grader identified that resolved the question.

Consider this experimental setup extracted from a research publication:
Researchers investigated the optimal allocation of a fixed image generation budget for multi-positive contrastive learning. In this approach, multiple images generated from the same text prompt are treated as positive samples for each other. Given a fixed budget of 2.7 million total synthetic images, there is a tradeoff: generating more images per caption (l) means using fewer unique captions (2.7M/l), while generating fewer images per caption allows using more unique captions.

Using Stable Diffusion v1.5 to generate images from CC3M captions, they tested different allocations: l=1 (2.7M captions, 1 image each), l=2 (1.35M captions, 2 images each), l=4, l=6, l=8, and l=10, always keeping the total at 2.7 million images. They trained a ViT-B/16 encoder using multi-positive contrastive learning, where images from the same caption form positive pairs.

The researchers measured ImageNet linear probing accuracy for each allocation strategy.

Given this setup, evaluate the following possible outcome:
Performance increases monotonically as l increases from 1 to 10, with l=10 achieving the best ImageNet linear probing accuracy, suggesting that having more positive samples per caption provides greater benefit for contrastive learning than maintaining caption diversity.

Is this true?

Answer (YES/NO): NO